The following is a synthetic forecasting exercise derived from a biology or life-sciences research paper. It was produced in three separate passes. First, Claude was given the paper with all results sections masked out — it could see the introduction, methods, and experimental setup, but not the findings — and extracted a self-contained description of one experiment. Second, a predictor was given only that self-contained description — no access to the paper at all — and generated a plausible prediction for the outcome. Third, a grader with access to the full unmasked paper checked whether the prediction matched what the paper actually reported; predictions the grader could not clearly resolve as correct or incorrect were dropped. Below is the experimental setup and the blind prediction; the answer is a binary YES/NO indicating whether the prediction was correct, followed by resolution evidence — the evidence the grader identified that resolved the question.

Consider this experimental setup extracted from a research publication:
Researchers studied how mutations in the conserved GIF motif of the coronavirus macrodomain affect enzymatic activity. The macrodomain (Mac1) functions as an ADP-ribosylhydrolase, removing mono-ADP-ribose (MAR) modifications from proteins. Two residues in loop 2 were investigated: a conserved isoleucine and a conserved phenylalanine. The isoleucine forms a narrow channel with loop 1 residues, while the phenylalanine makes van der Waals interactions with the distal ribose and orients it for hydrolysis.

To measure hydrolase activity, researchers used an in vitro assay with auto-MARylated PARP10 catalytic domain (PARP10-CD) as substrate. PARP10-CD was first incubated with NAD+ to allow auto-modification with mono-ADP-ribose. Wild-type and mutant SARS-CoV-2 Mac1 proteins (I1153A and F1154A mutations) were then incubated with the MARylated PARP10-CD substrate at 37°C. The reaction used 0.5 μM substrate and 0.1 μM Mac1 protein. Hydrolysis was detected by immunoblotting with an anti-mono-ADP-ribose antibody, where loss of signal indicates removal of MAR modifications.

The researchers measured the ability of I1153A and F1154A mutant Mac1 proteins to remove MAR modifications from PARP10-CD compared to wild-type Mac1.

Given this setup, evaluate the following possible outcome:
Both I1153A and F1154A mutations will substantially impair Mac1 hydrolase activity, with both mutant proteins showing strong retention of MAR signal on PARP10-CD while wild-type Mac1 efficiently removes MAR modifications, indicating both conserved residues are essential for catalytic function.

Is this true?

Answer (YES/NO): NO